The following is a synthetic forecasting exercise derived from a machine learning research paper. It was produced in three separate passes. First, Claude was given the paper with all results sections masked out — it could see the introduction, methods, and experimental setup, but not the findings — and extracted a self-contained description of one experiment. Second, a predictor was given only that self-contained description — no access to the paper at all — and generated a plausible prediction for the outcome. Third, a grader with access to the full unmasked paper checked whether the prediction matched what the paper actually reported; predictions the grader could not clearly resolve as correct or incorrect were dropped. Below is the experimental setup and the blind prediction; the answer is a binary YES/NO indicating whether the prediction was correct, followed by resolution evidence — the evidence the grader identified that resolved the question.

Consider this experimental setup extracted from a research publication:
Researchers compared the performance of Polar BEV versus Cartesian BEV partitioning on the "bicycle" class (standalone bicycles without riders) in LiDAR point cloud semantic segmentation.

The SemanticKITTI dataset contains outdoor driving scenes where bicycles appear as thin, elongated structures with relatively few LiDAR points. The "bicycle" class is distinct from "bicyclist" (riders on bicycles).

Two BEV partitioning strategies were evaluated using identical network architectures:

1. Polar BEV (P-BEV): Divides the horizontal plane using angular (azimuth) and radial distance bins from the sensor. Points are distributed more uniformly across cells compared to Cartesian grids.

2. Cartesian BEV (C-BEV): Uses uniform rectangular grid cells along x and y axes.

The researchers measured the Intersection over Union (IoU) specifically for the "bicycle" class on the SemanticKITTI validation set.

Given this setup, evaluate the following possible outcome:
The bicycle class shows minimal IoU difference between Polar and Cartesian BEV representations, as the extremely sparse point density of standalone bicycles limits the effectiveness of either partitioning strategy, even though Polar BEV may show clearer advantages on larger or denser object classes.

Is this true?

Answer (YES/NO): NO